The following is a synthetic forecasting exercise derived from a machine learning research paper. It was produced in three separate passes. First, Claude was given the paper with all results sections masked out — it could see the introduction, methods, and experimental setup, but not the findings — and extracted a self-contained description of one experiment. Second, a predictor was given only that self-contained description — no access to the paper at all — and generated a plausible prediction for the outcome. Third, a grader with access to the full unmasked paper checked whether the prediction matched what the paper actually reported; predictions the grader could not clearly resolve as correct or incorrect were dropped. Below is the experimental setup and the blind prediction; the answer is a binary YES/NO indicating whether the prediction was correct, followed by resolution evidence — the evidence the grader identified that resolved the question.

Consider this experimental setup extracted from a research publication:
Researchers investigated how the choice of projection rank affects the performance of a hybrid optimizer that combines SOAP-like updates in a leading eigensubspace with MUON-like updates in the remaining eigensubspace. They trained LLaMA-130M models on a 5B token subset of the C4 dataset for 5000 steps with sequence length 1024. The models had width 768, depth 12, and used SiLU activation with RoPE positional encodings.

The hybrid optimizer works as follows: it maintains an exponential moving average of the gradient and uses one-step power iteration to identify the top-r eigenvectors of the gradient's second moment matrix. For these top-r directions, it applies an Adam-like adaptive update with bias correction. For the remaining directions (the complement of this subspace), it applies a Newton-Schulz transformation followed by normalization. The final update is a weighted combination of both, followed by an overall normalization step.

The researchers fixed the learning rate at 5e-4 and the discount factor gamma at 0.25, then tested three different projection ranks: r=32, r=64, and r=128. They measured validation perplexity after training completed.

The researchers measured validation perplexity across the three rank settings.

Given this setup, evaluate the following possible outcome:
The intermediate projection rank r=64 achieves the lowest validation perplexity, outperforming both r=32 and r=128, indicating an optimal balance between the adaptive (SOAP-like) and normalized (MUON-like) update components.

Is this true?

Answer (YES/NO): YES